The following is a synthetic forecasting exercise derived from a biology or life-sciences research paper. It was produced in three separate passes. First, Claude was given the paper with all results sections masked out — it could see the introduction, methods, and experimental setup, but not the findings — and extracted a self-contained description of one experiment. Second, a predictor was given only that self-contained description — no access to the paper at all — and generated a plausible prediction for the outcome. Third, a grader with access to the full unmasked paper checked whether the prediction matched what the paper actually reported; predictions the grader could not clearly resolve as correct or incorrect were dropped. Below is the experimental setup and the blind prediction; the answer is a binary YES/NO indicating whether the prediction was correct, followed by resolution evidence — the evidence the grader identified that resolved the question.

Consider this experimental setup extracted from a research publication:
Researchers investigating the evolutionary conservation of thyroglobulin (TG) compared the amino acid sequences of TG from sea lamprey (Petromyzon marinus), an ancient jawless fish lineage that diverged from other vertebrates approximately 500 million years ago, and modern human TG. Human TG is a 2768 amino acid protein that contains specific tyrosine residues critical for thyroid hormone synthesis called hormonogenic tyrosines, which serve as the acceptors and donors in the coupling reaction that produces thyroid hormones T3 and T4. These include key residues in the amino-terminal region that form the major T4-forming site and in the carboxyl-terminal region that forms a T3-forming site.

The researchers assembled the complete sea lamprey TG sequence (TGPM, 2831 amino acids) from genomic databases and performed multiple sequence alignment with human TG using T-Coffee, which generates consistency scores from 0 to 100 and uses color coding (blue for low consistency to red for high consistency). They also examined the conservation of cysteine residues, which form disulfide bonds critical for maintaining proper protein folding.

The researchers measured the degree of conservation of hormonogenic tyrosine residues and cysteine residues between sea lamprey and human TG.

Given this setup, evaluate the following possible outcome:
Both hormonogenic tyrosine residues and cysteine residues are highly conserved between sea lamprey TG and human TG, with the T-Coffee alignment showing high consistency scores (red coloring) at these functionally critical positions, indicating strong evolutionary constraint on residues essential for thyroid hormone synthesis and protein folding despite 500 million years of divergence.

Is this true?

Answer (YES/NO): YES